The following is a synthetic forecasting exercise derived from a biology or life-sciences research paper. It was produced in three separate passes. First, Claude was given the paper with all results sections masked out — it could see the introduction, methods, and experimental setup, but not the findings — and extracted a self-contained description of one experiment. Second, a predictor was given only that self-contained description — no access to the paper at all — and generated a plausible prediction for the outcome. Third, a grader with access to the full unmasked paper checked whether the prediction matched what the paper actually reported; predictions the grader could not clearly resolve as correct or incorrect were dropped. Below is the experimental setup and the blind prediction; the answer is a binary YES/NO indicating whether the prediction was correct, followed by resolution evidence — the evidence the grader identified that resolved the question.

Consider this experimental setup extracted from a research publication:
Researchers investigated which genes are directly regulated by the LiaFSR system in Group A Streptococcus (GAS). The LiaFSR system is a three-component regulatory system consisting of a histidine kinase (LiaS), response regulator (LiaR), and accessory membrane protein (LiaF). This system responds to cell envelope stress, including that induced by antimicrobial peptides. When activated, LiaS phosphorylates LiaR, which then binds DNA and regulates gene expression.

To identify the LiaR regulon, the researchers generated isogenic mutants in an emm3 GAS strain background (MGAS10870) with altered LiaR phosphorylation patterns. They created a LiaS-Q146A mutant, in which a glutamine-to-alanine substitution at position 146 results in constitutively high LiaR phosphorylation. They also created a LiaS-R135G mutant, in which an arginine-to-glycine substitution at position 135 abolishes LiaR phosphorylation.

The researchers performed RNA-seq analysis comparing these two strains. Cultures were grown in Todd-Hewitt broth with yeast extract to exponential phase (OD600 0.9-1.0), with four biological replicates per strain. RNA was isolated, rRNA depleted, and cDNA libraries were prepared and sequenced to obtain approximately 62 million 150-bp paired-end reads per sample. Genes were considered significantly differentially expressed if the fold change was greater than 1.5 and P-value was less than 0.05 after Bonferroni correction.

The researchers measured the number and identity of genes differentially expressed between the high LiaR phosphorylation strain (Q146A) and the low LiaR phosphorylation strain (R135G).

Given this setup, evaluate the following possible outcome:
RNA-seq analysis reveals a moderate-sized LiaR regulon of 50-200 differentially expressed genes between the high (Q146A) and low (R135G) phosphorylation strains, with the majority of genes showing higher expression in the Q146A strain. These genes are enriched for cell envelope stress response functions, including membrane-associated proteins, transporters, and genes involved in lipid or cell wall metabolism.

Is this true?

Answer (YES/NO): NO